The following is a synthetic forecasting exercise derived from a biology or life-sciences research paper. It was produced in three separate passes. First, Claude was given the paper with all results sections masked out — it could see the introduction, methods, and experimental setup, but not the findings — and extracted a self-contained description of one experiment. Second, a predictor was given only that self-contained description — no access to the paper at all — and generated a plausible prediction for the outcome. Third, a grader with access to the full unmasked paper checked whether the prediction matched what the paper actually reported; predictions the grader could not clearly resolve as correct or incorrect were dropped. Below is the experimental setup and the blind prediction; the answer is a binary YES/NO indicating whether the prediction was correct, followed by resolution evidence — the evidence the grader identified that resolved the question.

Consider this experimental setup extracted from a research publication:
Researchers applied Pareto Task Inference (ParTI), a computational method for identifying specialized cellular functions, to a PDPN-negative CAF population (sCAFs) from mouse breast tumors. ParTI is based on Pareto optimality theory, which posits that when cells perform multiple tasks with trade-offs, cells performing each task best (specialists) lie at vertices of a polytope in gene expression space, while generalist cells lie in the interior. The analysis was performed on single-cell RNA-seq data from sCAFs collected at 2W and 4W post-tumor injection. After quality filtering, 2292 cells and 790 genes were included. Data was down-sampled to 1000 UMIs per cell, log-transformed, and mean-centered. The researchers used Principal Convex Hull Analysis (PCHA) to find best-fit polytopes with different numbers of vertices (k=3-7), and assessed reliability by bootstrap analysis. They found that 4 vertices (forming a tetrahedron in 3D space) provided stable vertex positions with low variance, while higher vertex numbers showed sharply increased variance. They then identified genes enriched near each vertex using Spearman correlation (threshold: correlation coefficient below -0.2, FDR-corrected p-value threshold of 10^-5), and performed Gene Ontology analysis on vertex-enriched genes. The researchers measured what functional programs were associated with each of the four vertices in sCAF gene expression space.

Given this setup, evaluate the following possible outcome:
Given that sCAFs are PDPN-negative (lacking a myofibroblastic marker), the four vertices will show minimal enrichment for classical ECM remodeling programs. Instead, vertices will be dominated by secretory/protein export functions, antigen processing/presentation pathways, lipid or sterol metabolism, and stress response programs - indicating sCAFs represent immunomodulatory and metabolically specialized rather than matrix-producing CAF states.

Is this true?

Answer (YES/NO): NO